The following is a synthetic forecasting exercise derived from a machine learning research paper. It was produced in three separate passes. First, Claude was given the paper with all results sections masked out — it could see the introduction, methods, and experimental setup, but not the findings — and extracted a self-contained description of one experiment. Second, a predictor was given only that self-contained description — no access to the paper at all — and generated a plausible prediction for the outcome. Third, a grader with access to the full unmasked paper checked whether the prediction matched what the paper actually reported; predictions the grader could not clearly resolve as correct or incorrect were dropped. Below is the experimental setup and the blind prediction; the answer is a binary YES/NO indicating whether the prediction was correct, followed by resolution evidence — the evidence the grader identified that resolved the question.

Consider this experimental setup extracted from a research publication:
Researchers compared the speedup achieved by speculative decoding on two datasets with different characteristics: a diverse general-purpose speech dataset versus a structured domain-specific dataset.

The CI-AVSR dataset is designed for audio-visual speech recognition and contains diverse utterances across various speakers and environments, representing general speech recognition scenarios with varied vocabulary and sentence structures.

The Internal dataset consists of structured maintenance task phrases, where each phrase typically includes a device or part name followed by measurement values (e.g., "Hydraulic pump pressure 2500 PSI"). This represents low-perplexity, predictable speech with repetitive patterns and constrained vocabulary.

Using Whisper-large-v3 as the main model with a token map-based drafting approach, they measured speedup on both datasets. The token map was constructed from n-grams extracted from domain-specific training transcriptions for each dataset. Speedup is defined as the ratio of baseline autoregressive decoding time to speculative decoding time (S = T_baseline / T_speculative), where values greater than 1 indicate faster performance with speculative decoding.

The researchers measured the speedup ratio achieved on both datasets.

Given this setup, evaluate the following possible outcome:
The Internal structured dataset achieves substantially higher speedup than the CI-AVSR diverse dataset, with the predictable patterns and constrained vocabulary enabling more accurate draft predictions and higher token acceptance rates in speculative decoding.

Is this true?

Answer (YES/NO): NO